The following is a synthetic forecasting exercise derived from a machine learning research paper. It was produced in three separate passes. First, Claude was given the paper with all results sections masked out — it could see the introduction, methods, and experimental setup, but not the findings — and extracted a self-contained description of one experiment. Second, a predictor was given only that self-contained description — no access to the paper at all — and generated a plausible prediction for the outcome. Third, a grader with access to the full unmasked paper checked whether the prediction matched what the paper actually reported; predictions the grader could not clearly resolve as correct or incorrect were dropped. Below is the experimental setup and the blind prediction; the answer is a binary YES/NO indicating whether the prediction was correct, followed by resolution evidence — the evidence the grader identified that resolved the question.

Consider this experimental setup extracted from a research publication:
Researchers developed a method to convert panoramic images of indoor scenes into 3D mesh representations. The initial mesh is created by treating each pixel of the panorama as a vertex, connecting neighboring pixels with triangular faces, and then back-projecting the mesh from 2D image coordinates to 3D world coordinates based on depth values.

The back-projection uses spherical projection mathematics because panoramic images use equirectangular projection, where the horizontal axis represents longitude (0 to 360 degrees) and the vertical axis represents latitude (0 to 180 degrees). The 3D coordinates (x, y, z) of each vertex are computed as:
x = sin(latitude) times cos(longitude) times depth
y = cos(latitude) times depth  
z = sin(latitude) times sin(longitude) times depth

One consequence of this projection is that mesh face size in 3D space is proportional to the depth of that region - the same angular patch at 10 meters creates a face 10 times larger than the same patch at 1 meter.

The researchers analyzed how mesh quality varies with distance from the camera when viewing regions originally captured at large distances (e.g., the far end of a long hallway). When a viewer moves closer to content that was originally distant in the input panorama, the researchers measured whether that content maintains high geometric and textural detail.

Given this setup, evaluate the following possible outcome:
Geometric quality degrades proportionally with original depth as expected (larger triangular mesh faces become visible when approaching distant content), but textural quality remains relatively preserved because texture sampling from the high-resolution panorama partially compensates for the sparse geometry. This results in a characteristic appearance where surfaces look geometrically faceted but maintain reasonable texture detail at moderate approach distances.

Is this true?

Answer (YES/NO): NO